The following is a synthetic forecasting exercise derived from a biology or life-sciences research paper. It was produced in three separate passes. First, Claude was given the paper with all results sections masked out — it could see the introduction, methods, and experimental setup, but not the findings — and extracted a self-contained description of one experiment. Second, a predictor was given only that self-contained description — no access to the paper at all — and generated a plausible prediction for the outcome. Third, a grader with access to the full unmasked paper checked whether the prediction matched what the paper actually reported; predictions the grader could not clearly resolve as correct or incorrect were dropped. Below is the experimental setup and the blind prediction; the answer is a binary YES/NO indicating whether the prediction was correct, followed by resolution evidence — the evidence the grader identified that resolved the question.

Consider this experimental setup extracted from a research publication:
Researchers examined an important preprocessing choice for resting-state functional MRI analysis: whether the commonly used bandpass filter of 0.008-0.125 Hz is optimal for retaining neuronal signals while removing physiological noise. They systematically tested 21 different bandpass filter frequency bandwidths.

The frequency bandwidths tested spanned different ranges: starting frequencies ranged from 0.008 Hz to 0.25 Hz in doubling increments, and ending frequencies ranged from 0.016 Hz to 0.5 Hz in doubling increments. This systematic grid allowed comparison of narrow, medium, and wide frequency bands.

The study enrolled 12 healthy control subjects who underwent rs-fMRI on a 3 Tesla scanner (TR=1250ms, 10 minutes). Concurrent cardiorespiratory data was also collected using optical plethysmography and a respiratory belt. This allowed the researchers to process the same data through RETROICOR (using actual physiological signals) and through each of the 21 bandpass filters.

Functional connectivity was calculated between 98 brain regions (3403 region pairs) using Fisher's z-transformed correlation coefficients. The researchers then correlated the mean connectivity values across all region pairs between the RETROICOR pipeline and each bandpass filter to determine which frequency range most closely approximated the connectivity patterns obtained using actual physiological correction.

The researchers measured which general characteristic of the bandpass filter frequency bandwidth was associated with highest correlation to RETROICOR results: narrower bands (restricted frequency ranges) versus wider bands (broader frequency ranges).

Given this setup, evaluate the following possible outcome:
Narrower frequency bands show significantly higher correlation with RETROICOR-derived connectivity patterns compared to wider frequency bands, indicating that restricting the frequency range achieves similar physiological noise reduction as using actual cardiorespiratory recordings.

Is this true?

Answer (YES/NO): NO